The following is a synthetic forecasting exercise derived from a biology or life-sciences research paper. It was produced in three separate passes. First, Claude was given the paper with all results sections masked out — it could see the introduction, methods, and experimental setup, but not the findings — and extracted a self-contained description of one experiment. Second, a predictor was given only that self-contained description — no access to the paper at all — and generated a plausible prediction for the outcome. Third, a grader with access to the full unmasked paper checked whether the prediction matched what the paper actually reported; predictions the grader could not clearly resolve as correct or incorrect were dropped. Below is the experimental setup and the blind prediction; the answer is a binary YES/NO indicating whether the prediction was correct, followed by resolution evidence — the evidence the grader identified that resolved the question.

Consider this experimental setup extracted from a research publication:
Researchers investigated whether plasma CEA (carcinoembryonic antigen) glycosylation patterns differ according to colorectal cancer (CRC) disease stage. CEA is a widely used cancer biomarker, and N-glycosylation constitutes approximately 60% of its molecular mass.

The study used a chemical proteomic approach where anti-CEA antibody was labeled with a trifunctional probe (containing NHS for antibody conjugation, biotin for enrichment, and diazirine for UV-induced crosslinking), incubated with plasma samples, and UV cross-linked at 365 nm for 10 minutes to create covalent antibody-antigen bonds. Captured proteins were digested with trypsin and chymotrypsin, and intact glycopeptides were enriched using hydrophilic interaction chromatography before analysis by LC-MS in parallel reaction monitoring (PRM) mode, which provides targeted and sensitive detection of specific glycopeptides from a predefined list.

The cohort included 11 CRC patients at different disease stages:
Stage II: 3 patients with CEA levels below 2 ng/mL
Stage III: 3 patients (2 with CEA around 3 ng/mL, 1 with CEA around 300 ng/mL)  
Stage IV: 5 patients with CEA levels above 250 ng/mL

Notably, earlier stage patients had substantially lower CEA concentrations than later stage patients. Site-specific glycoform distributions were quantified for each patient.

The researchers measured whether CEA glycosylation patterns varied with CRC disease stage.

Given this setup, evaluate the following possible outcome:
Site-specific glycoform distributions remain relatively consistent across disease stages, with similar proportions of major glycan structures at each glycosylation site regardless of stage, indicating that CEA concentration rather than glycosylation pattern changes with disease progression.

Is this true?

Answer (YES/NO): NO